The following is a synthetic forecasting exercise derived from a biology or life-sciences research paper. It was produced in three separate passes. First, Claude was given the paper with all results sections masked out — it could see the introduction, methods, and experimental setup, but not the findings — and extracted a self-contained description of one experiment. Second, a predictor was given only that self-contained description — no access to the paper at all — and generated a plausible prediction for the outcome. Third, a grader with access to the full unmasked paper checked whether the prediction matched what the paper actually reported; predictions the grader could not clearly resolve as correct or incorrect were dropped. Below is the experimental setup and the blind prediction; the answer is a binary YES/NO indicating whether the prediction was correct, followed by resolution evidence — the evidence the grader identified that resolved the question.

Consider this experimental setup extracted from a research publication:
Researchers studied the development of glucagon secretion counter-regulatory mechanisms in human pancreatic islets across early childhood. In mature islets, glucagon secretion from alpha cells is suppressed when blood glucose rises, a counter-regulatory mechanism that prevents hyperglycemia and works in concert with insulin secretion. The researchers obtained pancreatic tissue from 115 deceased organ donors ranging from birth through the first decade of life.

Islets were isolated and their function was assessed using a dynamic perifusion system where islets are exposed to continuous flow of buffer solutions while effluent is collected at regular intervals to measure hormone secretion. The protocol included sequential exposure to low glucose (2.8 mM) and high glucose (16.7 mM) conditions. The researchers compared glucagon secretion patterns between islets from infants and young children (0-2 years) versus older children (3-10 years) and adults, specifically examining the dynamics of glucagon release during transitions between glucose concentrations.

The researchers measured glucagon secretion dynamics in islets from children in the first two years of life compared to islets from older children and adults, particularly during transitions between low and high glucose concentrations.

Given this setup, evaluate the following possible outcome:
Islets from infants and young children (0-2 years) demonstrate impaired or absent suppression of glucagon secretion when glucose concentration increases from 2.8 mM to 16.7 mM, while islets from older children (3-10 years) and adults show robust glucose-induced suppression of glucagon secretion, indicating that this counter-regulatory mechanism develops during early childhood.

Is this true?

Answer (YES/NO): NO